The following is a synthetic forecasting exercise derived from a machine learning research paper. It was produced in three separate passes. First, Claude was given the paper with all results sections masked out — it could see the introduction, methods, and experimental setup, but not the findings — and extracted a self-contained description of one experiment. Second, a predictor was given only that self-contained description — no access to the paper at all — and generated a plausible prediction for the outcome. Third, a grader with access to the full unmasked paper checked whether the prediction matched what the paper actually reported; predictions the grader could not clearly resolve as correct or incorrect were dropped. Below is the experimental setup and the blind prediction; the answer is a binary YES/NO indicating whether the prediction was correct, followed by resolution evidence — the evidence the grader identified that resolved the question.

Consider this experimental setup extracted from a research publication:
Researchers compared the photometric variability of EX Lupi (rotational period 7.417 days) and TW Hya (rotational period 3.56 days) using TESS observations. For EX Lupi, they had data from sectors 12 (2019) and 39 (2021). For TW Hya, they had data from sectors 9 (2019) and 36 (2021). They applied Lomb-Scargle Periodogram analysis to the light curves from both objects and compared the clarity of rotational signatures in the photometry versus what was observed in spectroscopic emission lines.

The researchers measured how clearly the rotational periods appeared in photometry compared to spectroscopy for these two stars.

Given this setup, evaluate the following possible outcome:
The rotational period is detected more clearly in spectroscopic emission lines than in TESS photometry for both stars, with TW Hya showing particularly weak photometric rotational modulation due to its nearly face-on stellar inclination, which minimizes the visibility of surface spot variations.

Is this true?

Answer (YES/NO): YES